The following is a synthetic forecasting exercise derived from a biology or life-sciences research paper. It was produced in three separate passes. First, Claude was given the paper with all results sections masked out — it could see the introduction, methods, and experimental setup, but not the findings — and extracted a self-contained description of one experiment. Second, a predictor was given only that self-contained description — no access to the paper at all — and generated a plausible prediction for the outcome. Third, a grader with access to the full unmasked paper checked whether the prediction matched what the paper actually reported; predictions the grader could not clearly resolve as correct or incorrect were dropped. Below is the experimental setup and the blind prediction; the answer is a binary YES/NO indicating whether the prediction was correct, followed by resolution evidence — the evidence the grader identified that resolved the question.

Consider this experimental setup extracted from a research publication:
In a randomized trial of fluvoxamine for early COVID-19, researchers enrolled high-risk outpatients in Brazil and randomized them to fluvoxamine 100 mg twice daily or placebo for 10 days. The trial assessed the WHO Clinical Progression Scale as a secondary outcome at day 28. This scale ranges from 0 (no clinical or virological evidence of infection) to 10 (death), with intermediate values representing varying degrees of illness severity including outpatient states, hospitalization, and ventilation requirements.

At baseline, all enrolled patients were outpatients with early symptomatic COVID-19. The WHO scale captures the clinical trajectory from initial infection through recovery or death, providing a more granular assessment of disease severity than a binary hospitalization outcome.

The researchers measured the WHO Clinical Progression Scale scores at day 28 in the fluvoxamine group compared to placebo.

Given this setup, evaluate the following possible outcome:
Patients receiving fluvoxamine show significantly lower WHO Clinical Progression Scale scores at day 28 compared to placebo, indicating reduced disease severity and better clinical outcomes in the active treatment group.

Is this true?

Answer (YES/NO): NO